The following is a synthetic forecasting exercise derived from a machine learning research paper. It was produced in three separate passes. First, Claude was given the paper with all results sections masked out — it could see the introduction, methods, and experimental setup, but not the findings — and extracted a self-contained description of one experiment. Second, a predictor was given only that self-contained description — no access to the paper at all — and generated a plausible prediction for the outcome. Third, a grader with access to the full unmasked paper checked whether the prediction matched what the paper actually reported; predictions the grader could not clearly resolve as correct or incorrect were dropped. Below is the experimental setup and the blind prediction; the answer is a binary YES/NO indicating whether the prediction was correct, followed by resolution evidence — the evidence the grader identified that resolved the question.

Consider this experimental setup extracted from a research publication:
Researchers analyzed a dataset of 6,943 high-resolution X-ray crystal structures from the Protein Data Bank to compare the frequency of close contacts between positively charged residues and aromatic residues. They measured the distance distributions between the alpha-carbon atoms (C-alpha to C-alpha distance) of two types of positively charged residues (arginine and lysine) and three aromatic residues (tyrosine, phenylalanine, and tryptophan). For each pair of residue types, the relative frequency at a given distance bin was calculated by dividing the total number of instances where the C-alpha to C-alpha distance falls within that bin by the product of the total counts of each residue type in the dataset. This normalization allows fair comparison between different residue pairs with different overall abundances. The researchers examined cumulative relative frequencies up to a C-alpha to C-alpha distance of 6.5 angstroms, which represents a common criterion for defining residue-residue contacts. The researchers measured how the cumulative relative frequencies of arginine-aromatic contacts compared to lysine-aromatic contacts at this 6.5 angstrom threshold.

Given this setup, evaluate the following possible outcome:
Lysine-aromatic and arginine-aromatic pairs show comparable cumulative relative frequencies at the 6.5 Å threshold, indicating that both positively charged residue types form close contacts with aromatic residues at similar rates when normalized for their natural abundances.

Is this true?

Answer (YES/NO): NO